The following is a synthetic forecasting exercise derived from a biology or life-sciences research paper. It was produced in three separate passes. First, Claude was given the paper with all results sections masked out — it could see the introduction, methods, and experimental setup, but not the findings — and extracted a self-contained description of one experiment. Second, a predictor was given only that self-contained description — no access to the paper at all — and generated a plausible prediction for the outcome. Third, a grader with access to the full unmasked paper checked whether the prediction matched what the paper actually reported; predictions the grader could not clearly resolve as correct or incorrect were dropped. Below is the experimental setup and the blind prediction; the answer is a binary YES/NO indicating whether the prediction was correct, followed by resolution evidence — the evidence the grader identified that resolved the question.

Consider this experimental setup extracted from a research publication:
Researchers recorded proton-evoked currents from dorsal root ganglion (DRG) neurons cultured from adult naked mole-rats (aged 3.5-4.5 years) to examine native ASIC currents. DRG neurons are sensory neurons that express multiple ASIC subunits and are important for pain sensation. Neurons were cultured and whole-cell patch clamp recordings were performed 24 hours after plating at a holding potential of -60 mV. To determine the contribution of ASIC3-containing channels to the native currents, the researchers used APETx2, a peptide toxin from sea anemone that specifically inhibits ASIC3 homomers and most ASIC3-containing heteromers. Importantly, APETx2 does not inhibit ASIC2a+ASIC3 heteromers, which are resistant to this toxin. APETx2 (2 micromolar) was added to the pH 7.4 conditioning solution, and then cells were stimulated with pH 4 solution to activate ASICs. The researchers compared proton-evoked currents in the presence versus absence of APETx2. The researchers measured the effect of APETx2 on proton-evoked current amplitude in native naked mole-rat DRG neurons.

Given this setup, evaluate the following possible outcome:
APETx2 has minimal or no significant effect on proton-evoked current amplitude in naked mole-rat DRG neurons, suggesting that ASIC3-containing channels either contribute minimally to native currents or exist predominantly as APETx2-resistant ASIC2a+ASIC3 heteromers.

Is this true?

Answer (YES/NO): NO